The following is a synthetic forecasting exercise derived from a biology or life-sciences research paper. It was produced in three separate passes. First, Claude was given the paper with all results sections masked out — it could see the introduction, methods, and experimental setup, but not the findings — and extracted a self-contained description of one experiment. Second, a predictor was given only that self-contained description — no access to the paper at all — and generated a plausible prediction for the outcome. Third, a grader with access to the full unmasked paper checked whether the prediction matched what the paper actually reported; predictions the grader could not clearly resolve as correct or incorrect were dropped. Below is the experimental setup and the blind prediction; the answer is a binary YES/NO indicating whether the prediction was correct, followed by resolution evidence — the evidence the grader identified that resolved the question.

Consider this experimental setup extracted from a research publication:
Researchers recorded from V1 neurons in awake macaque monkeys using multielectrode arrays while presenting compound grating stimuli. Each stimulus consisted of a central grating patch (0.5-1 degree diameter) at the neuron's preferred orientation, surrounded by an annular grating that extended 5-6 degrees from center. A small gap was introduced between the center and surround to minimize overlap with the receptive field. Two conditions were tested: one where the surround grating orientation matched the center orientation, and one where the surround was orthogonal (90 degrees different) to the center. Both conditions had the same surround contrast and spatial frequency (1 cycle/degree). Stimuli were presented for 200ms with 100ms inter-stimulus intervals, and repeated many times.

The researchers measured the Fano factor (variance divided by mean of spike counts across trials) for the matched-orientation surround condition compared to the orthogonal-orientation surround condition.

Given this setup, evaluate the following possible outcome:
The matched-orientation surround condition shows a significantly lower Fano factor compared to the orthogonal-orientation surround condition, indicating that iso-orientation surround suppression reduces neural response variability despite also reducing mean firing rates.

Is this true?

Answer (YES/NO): YES